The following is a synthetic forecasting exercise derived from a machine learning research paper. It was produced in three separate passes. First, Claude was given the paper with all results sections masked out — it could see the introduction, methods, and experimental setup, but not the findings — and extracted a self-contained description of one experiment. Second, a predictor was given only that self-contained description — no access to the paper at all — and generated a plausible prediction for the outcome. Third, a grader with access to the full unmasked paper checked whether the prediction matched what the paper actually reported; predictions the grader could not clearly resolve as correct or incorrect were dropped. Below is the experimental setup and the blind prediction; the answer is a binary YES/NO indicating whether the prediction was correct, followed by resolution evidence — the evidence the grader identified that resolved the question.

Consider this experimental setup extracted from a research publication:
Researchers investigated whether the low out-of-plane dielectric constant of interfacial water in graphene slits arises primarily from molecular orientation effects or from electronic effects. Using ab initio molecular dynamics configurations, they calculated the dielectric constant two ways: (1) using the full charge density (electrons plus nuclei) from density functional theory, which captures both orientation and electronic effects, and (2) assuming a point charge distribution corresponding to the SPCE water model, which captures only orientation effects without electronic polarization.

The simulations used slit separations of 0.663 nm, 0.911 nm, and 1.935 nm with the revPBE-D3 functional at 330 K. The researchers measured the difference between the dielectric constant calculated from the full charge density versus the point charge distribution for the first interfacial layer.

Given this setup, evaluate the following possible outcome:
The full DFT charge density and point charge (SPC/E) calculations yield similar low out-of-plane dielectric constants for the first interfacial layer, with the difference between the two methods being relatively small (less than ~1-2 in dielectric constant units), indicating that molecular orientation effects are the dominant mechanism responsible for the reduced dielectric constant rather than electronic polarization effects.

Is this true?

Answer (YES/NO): YES